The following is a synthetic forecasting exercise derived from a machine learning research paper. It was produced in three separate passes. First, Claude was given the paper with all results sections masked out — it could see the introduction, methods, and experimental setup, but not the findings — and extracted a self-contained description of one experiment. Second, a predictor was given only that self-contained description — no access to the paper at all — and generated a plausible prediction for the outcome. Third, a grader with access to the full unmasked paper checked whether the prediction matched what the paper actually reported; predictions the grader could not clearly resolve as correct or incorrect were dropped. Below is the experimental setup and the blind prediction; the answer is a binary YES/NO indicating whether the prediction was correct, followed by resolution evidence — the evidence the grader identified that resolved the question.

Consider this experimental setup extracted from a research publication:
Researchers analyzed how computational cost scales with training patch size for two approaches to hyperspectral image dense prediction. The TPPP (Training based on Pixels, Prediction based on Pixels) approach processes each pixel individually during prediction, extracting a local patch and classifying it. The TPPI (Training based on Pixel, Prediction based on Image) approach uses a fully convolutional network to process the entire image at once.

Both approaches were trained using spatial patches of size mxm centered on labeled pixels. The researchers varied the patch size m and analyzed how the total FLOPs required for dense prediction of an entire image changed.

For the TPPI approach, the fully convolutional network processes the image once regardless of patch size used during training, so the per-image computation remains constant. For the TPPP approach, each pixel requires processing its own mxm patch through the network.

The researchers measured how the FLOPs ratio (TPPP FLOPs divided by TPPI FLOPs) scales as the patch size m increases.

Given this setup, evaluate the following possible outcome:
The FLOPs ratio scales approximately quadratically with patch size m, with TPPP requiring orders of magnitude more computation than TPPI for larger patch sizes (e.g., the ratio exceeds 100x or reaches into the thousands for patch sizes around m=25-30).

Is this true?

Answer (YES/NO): YES